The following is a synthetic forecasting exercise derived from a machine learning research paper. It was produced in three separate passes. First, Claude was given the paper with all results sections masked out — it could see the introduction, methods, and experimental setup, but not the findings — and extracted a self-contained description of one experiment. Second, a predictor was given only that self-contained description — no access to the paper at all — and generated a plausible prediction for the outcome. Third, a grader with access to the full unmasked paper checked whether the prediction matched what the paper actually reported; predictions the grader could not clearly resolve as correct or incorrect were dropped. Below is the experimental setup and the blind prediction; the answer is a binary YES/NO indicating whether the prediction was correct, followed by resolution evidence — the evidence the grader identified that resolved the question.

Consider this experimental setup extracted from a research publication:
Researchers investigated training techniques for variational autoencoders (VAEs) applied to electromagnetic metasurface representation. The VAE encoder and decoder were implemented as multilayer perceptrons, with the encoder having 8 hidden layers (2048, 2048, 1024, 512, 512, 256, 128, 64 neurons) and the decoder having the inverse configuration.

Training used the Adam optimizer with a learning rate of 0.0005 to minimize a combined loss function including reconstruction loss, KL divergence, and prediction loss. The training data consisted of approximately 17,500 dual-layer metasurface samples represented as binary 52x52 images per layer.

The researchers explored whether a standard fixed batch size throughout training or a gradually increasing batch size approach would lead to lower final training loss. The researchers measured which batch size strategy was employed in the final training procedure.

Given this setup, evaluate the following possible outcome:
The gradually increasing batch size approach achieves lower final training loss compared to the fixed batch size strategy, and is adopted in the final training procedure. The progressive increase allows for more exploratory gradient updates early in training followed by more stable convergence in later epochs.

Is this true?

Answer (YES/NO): YES